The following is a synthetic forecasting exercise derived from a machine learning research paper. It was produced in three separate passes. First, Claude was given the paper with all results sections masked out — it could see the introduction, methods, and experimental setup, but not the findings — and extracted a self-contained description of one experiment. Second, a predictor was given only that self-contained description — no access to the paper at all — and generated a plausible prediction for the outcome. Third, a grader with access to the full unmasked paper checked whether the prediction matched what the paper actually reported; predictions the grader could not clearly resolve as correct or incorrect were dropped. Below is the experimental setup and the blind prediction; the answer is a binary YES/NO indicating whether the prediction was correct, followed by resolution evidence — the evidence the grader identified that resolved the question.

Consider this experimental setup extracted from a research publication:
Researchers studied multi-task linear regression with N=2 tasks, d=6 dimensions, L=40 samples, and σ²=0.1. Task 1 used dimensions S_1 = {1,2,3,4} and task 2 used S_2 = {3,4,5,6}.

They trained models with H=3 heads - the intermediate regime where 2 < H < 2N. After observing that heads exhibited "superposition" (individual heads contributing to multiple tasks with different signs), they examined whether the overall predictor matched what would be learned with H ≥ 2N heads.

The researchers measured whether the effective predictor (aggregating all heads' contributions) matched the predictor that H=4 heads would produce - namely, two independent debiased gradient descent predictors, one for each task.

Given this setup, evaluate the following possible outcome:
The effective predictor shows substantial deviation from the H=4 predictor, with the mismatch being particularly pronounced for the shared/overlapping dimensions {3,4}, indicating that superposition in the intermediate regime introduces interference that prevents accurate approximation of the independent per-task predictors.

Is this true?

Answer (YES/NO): NO